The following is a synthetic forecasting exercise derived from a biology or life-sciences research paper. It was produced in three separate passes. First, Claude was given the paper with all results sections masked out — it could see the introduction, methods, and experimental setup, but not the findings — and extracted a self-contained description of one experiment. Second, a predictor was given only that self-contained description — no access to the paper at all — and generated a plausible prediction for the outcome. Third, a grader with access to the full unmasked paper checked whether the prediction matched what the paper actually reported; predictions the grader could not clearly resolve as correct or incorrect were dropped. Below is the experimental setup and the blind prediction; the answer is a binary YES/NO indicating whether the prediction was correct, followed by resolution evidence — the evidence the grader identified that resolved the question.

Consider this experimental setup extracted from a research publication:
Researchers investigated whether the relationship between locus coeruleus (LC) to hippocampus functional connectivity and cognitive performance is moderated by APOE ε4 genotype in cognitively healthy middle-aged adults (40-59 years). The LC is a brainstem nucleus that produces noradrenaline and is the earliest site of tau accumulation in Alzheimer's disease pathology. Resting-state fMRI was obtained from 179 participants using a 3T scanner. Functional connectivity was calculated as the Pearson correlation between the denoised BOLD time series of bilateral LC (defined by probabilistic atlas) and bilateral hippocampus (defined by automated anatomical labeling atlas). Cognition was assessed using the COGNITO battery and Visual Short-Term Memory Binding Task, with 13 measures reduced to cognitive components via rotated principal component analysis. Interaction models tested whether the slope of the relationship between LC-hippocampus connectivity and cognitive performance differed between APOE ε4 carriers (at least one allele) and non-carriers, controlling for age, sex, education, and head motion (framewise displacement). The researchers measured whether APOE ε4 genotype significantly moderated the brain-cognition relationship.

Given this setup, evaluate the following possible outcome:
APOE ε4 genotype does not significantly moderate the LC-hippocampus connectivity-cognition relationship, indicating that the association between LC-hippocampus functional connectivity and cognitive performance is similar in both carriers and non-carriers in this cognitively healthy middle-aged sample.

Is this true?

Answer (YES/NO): YES